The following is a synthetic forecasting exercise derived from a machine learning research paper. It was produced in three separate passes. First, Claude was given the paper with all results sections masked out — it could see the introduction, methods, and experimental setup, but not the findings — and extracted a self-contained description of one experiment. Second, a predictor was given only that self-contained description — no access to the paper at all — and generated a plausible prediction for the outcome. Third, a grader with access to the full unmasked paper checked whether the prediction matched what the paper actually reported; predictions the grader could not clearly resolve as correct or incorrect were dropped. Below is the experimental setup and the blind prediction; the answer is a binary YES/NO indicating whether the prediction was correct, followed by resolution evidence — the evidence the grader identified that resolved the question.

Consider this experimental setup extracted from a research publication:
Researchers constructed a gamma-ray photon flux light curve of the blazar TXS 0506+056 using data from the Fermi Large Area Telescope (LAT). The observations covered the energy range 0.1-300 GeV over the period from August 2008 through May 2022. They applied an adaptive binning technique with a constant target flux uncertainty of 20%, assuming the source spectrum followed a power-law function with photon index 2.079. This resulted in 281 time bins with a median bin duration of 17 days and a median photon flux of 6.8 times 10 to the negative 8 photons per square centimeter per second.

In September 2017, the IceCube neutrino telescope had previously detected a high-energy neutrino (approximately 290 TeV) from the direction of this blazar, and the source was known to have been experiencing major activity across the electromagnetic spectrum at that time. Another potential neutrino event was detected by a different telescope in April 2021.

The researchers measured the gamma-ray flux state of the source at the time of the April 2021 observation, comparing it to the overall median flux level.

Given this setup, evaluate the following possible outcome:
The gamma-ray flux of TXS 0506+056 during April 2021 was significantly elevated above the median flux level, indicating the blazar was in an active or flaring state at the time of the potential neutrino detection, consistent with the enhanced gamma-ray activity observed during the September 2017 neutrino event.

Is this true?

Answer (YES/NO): NO